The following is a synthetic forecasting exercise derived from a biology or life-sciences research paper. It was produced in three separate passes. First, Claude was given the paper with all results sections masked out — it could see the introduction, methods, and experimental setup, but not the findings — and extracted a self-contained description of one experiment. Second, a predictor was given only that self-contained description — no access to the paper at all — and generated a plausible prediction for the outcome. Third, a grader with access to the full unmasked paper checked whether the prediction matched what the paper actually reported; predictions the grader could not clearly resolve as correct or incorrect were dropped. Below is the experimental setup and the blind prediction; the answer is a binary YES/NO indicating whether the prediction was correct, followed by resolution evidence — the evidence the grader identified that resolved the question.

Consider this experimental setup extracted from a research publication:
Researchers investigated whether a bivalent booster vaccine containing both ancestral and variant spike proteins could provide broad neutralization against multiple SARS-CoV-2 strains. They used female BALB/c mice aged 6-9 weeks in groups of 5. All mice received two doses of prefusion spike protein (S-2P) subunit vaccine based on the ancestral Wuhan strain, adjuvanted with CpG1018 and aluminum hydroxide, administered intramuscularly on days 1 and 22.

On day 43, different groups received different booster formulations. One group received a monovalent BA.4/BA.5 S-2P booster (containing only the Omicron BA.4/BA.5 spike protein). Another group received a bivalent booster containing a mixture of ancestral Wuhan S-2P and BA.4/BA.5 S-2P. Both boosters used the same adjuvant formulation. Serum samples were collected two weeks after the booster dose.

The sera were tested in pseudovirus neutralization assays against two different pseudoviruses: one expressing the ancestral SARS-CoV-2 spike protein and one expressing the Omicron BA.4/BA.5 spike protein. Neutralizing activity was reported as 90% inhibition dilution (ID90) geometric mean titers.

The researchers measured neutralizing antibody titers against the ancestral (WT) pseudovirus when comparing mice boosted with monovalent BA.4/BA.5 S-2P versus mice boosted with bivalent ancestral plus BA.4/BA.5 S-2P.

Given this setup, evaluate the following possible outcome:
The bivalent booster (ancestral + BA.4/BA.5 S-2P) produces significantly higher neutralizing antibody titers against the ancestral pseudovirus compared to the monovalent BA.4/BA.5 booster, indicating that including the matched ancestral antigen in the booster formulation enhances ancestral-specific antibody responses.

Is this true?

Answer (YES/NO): NO